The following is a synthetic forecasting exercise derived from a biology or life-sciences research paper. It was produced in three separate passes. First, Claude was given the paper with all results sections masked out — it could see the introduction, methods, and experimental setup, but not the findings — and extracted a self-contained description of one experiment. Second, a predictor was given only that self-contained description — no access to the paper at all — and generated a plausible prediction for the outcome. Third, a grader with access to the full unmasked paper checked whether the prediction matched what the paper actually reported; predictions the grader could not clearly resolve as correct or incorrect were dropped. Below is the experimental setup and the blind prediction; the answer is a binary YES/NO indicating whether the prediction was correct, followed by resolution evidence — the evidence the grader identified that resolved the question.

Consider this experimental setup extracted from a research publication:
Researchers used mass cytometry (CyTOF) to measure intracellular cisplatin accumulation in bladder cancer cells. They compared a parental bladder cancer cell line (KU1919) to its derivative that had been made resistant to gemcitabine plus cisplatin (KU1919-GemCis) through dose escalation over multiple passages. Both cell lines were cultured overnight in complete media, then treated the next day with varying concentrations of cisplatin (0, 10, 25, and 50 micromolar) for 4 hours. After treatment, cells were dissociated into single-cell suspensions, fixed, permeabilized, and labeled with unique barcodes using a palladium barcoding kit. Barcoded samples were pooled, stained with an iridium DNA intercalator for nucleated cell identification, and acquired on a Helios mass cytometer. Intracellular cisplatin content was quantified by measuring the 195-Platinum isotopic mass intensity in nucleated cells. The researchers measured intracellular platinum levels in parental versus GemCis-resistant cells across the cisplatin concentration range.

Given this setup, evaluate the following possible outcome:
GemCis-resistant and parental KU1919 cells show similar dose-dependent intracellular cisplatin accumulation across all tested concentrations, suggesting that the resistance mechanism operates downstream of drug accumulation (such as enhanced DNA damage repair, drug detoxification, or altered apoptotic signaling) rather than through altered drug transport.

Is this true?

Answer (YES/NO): NO